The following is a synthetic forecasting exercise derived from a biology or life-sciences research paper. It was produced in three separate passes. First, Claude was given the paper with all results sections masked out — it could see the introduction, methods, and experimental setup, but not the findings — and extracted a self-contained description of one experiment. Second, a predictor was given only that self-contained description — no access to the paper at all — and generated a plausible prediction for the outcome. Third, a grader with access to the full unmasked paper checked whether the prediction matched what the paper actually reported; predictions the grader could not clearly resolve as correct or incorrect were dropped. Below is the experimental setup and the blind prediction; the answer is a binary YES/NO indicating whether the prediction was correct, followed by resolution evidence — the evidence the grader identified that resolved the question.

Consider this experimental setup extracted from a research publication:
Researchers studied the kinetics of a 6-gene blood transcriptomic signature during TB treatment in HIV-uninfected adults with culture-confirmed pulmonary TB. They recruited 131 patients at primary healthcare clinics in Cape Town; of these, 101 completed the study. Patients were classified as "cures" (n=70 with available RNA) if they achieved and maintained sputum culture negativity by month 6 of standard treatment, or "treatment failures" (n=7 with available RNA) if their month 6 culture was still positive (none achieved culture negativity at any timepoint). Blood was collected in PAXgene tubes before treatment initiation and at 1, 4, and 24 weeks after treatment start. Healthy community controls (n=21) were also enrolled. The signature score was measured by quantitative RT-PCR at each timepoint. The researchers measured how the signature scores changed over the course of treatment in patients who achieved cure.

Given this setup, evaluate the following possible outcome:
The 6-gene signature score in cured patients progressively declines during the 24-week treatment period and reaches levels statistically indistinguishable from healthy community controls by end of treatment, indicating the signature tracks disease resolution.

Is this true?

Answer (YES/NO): NO